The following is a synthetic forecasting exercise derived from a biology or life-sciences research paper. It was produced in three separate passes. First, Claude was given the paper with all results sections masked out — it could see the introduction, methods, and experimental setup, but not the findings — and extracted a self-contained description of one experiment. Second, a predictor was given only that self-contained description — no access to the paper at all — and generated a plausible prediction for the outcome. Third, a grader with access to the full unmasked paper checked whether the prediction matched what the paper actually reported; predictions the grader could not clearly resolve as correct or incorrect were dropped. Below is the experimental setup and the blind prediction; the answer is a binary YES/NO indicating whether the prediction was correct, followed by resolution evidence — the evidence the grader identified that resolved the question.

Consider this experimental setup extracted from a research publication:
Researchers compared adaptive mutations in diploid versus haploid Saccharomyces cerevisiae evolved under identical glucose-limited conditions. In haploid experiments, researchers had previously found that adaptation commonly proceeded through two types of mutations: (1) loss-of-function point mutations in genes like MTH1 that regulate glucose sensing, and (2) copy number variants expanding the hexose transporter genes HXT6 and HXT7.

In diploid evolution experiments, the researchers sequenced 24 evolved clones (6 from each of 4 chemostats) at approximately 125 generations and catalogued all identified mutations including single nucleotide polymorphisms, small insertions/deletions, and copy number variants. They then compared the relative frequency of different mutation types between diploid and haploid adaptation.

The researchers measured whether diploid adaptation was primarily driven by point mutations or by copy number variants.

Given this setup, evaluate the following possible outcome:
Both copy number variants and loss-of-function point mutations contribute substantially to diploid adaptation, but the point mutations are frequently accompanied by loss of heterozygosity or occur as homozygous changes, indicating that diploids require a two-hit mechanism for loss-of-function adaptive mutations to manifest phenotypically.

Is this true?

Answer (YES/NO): NO